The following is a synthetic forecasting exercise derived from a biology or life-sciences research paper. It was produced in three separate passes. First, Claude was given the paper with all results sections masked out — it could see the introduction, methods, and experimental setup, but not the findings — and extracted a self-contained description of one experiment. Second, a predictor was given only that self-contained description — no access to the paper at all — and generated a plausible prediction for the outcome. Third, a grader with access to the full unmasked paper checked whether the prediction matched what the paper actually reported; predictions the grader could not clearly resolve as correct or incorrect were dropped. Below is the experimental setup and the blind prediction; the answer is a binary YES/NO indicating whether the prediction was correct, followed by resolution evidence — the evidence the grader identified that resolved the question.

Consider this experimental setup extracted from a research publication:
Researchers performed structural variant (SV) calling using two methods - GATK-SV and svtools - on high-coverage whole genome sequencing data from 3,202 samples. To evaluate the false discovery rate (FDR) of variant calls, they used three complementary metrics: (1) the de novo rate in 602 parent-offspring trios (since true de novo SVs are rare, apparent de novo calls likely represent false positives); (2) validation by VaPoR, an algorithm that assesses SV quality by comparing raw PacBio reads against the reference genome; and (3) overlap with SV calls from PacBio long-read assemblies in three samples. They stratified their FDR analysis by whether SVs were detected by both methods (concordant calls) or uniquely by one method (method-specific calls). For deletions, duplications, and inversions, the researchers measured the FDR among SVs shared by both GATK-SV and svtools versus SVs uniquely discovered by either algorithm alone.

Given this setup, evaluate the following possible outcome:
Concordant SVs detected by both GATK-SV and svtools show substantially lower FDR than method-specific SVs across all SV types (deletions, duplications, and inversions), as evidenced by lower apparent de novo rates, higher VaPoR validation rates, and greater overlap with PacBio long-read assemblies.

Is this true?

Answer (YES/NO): YES